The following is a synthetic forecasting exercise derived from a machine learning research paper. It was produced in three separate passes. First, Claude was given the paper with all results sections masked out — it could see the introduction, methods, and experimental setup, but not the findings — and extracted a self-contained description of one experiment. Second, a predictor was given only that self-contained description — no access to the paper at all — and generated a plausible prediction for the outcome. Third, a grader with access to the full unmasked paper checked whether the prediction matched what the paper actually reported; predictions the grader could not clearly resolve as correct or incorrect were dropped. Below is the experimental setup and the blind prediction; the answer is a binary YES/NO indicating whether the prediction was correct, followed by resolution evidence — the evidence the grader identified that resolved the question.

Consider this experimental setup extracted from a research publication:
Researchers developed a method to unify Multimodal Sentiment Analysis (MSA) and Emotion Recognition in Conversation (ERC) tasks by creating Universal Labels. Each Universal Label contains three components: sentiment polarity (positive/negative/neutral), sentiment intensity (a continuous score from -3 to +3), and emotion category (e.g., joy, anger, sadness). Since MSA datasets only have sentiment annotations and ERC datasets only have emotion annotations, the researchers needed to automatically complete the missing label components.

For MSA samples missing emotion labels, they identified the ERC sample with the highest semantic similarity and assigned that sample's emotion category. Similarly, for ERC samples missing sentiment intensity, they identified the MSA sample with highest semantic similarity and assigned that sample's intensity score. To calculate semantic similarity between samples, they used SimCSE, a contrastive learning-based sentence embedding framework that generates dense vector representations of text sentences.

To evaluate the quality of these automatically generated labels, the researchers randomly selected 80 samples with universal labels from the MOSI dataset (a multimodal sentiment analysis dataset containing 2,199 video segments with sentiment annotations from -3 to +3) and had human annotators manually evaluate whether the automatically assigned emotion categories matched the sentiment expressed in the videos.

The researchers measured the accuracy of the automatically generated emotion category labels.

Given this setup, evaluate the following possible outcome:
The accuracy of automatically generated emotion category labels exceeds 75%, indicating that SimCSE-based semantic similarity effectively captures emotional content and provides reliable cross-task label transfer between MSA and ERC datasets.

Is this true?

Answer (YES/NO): YES